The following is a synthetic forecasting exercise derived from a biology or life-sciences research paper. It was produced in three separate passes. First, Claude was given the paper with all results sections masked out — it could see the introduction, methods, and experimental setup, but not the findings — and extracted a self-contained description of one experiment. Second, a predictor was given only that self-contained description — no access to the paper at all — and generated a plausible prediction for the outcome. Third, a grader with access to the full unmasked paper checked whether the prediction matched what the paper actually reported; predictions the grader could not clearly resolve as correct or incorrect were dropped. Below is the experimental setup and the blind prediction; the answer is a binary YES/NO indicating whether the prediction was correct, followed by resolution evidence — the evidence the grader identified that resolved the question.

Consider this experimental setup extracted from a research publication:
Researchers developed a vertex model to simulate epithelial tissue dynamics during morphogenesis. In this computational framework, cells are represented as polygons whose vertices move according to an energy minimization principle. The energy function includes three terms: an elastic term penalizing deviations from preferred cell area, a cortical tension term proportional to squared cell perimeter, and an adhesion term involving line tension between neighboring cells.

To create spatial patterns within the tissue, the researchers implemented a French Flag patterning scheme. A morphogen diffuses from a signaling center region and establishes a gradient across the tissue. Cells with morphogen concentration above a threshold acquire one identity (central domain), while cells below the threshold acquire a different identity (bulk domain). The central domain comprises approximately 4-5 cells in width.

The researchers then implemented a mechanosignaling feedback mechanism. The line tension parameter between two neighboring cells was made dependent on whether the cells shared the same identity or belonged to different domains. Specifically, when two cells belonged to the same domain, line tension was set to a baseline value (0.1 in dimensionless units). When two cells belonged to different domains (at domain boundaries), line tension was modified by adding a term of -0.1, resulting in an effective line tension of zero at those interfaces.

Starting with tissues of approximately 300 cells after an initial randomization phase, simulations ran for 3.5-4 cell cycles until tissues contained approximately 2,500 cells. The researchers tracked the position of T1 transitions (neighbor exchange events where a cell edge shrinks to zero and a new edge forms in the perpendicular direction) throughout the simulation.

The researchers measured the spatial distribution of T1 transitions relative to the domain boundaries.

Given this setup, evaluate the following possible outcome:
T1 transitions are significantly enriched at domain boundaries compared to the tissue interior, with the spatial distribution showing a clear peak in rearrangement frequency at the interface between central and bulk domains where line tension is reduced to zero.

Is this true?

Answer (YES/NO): YES